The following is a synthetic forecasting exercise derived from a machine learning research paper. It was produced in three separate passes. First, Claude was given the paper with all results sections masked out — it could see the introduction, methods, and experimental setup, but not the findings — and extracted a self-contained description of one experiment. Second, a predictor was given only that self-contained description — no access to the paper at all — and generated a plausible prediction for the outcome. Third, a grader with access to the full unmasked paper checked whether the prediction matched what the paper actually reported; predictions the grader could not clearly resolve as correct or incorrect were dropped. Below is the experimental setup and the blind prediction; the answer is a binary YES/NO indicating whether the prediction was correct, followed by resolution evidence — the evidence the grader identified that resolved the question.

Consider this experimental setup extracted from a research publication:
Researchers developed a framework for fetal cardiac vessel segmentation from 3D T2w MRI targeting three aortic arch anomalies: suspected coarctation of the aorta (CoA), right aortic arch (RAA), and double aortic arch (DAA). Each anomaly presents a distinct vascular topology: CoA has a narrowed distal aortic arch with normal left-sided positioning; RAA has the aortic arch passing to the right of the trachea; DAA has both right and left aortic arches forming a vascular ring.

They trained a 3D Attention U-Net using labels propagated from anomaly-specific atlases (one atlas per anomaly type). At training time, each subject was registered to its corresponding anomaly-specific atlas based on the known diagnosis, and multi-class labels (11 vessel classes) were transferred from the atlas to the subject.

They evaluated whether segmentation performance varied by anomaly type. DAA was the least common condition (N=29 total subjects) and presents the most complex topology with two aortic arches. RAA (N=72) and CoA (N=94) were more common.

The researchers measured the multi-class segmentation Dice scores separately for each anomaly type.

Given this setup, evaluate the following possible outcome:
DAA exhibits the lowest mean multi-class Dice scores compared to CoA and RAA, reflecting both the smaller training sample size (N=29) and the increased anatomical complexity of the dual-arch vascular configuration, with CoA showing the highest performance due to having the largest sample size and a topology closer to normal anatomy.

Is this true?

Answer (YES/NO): NO